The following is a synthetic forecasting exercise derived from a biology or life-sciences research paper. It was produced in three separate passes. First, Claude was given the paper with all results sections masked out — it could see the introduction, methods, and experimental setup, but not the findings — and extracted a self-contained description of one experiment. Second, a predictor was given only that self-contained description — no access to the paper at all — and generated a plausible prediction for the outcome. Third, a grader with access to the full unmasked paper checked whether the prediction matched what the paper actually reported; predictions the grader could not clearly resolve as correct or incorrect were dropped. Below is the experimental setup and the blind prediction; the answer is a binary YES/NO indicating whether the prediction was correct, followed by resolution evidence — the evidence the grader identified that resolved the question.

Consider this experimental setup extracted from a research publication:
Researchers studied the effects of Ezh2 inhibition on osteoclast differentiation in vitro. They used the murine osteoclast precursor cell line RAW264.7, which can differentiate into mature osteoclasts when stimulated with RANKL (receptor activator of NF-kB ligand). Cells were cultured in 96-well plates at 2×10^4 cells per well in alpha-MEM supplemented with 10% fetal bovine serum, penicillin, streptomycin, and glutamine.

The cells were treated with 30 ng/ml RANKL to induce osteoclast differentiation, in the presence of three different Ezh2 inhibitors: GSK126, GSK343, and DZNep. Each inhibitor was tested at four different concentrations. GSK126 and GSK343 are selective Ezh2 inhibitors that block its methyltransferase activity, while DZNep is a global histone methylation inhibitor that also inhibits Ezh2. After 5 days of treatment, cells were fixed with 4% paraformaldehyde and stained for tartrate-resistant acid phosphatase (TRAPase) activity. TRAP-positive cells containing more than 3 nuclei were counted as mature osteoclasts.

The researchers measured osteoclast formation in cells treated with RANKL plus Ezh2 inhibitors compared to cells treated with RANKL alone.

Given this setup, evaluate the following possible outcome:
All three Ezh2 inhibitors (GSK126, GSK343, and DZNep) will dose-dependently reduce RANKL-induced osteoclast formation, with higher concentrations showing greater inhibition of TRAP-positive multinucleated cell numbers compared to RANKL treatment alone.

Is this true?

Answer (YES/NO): YES